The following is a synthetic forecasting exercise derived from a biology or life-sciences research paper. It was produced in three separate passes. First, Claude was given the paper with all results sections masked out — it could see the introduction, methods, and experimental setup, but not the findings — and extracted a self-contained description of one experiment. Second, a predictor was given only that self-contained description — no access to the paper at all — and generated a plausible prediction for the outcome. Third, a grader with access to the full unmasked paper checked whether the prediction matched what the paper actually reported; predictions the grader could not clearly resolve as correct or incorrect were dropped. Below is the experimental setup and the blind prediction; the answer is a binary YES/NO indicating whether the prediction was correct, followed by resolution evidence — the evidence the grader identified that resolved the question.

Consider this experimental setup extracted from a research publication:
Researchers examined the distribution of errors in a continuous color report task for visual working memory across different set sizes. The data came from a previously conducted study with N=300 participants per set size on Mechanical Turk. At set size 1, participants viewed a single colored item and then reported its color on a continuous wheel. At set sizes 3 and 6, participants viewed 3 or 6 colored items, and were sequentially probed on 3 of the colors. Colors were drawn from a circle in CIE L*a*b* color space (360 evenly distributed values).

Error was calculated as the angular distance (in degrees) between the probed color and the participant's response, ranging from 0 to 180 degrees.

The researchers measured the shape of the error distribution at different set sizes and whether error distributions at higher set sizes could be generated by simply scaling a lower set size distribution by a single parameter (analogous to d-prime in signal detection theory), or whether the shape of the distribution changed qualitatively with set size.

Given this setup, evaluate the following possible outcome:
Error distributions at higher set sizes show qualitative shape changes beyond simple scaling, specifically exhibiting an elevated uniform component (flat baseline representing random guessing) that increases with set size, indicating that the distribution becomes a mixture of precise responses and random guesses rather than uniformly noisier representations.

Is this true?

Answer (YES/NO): NO